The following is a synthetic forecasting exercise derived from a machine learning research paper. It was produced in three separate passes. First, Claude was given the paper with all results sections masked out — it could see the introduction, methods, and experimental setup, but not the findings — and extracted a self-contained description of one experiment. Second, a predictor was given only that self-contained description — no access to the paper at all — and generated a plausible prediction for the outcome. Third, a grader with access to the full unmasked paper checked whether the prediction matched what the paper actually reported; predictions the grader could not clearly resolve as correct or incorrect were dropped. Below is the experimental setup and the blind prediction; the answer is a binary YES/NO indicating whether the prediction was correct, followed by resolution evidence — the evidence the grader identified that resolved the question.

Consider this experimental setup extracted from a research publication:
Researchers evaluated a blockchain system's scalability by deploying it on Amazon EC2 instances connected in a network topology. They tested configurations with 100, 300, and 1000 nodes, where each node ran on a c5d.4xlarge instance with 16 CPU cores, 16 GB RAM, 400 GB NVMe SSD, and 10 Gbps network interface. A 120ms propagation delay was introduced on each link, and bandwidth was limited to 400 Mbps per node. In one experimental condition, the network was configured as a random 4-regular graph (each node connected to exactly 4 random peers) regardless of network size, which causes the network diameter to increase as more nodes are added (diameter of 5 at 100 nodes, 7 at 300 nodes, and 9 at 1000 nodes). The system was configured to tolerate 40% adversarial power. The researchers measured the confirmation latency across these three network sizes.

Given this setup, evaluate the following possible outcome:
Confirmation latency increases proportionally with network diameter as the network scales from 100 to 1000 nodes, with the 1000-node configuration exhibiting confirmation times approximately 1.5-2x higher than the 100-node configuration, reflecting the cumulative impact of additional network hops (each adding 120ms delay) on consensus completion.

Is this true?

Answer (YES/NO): YES